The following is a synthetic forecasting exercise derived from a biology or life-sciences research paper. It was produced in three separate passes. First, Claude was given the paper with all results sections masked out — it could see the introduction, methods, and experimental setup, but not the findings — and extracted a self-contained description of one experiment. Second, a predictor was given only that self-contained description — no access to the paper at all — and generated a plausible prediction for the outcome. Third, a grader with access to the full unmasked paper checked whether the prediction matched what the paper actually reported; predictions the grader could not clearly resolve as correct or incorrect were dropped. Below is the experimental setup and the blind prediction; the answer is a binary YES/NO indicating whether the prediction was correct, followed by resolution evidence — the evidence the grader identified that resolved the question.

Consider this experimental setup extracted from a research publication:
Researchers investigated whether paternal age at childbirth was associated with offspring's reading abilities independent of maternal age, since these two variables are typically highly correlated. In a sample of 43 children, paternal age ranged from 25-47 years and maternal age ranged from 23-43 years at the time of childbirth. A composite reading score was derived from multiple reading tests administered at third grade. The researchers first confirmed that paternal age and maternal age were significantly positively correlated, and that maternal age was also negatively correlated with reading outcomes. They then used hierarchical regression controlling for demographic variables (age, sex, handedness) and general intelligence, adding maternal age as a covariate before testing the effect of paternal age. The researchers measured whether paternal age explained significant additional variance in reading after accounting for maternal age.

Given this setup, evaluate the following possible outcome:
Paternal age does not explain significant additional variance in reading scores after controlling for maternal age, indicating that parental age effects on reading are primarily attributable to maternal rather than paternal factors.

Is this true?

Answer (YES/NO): NO